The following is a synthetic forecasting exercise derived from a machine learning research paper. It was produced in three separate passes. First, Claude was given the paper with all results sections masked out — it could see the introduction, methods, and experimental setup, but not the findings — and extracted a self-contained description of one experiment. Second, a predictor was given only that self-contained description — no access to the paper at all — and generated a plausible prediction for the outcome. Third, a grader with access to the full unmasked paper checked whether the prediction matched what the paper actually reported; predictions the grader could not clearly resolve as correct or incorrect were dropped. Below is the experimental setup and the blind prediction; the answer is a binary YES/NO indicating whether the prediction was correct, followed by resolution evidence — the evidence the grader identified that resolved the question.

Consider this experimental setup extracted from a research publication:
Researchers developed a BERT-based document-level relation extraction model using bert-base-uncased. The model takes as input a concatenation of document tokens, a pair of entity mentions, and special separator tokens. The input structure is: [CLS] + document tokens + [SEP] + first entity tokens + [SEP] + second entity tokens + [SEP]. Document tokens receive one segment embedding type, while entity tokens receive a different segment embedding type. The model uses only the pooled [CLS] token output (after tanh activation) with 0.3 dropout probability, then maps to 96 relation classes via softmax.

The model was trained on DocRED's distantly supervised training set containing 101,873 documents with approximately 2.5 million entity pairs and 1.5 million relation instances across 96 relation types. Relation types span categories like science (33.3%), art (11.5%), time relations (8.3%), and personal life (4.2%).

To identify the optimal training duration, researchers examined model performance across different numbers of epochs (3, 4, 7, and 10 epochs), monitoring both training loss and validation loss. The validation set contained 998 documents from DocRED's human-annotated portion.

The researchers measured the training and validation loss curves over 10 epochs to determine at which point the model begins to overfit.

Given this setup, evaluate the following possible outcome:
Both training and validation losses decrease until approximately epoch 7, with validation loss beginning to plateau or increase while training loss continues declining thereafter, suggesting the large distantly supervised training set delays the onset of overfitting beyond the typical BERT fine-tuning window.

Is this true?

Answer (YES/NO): NO